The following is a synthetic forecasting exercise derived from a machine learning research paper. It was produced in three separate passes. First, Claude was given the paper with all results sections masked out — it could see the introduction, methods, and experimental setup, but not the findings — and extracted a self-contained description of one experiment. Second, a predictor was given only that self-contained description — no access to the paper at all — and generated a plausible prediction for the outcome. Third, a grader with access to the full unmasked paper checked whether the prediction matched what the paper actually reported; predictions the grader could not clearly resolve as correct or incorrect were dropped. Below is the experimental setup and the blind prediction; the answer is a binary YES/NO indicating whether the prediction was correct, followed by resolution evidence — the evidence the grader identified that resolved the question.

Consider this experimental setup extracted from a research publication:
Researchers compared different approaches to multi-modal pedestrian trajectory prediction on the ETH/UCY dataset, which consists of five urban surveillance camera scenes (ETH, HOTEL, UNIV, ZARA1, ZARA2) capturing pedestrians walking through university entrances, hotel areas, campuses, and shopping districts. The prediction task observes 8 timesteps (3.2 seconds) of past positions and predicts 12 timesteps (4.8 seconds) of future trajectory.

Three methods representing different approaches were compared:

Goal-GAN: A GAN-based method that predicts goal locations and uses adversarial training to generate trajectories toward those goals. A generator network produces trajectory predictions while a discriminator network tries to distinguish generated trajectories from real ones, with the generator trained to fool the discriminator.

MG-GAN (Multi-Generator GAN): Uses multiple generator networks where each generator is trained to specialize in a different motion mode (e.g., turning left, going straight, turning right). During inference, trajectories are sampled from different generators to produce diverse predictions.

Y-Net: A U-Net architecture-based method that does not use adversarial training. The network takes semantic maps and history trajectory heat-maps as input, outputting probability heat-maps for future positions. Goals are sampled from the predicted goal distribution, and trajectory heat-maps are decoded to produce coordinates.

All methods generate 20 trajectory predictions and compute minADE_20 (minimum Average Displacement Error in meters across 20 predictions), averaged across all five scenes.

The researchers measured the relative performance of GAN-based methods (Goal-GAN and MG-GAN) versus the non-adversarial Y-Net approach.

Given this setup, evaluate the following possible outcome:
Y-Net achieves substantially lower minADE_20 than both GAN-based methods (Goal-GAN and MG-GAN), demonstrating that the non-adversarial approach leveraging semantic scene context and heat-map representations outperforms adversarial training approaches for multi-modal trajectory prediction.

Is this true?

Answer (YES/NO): YES